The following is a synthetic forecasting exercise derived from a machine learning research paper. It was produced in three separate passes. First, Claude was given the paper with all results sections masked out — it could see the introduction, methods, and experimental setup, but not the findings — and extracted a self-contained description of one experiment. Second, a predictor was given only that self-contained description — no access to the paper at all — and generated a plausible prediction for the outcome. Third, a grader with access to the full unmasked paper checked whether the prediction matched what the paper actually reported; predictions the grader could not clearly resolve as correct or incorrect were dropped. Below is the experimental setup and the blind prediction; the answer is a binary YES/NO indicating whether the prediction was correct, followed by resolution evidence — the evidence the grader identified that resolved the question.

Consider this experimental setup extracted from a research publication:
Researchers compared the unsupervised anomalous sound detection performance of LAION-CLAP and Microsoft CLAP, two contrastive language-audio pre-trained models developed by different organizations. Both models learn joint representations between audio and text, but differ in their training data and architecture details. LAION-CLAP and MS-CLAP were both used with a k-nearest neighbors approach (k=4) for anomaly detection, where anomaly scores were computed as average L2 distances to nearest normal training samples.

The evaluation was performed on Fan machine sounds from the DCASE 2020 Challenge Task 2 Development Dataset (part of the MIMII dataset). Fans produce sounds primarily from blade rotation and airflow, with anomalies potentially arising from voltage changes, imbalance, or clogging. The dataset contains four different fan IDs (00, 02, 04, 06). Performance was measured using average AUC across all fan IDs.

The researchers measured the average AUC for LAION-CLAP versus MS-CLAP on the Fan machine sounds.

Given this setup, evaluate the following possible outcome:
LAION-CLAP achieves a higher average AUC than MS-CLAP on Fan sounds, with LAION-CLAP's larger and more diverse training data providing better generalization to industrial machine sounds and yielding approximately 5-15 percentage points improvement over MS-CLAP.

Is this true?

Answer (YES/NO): NO